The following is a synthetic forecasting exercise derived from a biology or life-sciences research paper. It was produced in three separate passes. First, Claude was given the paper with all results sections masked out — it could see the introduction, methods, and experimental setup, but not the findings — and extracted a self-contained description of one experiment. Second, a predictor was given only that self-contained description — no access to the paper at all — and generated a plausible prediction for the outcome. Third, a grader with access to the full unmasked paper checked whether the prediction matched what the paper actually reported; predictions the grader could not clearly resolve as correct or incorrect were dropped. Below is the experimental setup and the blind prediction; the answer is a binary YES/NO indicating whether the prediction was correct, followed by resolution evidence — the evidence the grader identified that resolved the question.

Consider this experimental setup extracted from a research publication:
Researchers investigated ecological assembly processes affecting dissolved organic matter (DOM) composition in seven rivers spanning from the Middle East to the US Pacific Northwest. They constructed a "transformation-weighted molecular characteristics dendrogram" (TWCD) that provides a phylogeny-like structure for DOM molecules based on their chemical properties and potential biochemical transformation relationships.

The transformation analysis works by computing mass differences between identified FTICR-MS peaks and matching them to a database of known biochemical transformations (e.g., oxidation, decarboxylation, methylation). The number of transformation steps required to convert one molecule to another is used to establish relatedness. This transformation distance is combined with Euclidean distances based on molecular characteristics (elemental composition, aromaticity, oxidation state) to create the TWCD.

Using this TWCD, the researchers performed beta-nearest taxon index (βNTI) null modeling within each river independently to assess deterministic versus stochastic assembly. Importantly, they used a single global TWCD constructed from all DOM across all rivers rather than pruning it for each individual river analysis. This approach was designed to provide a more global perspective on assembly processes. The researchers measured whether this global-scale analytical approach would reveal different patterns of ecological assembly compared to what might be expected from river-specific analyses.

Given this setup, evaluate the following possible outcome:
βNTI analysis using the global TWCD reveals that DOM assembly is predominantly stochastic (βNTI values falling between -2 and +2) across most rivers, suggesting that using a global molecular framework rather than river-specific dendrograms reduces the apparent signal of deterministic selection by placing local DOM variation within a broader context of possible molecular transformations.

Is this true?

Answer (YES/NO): NO